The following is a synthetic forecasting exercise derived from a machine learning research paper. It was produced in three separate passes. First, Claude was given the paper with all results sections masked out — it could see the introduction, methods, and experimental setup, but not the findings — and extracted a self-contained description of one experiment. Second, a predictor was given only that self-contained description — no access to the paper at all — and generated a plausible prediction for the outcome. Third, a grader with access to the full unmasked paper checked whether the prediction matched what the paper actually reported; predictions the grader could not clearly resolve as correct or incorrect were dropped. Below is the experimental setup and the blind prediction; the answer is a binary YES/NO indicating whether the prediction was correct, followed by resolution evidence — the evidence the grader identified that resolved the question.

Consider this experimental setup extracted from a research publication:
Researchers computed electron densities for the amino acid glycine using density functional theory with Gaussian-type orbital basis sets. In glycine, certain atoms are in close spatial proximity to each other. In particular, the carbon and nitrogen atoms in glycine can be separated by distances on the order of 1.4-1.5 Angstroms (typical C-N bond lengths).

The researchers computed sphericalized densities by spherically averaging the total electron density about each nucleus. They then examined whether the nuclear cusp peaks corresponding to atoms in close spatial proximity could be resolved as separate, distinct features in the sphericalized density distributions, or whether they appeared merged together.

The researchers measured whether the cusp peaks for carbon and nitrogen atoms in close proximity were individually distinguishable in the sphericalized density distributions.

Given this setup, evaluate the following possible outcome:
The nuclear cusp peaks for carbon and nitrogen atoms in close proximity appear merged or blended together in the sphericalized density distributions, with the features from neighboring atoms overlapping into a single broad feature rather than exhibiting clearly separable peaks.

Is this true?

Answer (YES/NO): YES